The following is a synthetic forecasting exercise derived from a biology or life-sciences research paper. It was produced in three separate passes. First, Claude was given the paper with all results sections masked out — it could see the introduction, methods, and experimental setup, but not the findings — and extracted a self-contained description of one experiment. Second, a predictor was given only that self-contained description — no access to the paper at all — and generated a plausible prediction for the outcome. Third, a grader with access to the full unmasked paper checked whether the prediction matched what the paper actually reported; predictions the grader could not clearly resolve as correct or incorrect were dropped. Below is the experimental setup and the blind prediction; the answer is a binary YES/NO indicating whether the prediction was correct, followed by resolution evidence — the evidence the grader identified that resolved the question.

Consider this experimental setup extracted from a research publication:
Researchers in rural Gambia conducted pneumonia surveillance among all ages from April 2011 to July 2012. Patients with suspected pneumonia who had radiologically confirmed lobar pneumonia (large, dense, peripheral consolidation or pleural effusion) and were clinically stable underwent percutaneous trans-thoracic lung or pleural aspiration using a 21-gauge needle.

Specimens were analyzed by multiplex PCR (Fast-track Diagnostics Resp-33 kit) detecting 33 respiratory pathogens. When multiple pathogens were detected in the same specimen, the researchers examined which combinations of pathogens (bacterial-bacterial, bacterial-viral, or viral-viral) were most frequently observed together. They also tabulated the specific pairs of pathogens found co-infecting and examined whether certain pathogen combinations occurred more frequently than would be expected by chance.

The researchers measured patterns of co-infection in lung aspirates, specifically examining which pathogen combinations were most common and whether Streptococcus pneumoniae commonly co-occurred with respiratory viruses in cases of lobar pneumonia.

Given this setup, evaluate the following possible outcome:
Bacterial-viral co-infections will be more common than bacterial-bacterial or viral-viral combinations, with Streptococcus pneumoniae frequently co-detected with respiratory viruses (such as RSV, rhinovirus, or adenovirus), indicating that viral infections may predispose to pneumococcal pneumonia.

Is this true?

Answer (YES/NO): NO